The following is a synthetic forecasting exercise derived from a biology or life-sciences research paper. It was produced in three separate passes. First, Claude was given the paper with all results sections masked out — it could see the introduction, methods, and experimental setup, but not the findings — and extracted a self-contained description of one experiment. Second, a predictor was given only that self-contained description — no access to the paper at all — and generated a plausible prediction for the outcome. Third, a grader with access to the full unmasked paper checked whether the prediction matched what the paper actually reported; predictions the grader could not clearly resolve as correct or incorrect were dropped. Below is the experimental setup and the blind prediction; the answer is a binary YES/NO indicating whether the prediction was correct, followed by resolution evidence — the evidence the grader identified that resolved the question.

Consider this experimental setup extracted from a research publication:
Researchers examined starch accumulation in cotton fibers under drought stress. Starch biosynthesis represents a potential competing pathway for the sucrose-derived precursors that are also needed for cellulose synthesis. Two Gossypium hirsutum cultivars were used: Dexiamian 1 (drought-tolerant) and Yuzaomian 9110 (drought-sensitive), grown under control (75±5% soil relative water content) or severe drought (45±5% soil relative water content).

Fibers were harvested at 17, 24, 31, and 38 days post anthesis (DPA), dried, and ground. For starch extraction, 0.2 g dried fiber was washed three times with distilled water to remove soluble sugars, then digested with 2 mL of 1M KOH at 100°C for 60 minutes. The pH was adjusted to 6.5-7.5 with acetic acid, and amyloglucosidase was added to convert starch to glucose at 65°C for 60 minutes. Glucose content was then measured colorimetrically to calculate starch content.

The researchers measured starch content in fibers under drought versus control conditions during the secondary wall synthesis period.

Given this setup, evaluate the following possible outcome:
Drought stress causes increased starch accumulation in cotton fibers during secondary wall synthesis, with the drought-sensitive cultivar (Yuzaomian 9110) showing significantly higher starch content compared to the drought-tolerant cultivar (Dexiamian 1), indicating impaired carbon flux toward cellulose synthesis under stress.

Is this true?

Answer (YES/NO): YES